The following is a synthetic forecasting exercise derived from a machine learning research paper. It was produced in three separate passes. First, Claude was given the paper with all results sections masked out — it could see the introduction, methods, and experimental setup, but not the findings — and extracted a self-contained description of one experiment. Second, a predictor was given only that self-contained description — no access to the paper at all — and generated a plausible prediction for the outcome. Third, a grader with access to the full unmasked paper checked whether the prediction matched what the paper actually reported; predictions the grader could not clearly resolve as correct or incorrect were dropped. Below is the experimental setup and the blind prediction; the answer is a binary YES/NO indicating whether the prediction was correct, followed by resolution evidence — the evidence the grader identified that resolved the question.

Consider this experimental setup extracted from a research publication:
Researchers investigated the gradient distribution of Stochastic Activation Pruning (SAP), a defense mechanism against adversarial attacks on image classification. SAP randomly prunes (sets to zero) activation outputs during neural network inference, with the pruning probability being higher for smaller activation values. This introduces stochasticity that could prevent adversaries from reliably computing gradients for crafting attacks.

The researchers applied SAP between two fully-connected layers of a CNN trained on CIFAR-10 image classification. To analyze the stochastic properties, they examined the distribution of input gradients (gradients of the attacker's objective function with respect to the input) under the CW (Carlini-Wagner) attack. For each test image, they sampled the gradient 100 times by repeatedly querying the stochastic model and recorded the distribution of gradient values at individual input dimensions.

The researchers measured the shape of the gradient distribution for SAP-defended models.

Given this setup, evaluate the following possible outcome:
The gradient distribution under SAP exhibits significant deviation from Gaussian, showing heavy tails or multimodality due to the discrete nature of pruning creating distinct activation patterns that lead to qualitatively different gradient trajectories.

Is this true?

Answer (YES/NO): NO